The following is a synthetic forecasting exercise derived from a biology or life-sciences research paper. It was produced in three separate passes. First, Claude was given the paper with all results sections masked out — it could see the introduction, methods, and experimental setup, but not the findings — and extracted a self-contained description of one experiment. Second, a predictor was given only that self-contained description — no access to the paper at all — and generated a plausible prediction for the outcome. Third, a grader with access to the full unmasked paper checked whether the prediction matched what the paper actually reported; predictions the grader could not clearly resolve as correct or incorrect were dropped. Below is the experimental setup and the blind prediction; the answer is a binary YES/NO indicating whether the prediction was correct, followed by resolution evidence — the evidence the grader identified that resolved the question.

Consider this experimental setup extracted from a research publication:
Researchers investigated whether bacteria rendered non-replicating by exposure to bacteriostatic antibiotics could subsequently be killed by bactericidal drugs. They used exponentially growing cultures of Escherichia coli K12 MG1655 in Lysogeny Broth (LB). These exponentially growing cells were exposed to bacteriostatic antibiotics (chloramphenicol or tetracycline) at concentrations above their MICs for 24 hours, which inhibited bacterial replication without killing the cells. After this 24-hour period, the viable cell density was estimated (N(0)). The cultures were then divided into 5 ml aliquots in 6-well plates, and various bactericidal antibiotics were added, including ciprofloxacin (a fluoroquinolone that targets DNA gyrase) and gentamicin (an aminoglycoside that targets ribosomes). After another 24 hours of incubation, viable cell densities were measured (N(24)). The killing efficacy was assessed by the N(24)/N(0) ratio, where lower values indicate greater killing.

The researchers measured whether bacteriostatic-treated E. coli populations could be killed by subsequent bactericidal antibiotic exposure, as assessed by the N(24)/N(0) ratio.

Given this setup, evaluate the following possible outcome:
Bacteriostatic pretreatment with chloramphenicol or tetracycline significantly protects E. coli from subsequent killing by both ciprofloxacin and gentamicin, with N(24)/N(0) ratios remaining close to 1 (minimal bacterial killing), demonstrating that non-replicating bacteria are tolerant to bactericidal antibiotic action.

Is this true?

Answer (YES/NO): NO